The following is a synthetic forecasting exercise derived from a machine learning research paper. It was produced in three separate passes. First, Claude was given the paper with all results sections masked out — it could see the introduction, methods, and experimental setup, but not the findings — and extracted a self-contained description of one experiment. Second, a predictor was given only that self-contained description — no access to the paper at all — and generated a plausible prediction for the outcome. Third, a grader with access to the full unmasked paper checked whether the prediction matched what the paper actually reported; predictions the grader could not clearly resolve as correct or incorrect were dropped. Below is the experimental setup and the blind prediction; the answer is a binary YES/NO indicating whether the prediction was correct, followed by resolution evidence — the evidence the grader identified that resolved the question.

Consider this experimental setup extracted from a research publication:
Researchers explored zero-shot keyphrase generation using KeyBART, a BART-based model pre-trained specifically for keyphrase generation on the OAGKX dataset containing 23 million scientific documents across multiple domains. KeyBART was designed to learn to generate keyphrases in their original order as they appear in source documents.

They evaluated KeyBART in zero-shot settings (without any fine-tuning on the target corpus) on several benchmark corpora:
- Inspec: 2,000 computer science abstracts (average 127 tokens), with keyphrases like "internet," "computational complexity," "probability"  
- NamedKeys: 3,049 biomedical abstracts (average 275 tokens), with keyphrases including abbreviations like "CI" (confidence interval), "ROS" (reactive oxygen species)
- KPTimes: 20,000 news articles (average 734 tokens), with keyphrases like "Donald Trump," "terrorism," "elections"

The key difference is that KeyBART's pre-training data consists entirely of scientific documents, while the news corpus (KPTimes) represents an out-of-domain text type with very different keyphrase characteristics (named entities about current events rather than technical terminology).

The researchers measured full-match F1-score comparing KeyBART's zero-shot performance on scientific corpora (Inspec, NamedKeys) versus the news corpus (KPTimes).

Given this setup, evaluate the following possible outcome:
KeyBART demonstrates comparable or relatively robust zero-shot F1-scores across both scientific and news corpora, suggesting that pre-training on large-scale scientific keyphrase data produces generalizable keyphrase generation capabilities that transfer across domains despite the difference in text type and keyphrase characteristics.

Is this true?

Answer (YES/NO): NO